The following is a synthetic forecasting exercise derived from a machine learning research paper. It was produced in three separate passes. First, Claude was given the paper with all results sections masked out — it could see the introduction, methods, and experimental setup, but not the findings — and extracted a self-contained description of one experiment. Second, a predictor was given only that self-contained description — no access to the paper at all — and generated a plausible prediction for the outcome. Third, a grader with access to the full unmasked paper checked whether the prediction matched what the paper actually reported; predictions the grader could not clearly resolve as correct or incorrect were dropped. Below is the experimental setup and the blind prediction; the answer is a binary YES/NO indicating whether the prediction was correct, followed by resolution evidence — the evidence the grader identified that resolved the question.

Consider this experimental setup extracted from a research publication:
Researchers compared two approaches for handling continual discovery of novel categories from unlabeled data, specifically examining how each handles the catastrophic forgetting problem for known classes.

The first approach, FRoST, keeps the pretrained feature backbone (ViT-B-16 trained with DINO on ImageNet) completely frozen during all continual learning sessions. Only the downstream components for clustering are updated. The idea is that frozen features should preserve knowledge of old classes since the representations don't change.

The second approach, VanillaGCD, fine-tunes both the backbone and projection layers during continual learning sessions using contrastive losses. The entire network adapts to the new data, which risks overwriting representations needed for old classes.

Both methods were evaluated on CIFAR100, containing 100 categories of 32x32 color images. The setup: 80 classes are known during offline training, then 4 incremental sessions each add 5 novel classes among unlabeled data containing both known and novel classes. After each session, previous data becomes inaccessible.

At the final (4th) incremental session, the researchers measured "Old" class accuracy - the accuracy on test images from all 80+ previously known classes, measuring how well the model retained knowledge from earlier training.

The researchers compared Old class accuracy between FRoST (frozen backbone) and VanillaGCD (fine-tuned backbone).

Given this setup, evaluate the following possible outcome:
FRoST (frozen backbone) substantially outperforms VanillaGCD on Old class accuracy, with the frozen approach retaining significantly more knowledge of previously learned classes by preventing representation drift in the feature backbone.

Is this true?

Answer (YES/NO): NO